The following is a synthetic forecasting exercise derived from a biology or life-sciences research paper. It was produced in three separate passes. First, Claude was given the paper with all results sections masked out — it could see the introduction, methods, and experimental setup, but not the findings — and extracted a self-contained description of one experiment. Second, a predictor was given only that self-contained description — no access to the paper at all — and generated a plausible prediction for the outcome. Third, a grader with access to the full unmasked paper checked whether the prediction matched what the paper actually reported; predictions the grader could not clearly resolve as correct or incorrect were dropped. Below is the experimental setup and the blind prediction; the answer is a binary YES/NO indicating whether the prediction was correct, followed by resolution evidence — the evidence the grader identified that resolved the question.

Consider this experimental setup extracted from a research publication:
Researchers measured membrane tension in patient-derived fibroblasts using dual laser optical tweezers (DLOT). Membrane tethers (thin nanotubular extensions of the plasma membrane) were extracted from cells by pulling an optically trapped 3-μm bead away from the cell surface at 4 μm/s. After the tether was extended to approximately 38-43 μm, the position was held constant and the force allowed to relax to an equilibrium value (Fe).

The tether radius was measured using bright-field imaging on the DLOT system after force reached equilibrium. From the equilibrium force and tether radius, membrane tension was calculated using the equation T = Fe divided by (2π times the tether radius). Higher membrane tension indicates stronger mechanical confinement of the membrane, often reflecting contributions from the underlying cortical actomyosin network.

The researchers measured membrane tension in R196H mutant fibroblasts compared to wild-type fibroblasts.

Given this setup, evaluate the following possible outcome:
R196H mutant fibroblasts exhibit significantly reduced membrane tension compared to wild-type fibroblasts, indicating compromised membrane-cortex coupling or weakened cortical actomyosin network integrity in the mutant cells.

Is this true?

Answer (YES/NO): NO